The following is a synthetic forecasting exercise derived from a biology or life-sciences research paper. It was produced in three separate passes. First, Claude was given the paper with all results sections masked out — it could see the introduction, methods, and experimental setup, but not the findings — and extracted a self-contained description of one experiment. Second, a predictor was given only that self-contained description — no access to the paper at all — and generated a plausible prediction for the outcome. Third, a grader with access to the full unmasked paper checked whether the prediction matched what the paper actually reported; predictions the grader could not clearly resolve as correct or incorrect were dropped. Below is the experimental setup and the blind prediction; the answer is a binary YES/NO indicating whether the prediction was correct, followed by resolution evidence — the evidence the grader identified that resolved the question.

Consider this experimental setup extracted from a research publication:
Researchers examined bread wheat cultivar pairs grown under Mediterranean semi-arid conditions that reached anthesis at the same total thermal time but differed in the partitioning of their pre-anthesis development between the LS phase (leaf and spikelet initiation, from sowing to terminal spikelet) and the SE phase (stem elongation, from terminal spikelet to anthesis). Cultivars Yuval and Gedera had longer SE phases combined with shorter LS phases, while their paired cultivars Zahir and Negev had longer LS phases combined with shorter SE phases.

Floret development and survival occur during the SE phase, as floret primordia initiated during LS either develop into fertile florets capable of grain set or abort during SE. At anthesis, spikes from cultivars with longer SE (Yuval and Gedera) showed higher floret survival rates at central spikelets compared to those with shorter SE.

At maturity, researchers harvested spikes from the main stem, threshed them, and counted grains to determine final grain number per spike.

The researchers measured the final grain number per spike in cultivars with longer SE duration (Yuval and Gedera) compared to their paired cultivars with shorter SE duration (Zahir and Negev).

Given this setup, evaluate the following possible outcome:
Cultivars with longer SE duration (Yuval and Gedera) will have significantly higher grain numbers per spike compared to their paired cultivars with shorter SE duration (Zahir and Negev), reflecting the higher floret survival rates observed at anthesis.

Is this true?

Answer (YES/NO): NO